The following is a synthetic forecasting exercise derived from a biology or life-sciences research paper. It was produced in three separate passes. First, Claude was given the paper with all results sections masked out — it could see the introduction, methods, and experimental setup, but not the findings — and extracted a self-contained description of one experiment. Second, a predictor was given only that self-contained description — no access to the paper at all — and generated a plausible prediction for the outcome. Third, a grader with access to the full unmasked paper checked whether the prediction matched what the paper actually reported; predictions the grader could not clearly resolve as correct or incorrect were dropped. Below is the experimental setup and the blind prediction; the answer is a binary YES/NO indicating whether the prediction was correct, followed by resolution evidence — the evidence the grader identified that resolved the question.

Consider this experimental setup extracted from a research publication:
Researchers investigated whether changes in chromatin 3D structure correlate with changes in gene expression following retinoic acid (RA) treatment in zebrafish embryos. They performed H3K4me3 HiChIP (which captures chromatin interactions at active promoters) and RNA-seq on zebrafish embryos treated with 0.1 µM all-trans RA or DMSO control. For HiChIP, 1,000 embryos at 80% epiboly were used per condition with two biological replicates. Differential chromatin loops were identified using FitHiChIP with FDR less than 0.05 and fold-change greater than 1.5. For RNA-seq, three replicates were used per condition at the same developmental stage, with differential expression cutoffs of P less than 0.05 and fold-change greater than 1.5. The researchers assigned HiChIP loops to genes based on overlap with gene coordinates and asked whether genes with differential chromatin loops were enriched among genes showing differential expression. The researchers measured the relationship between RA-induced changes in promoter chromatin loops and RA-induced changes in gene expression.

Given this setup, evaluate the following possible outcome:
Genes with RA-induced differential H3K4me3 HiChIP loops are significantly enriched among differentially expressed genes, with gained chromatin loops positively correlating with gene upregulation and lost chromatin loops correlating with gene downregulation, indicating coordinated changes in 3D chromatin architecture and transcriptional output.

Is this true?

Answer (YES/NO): YES